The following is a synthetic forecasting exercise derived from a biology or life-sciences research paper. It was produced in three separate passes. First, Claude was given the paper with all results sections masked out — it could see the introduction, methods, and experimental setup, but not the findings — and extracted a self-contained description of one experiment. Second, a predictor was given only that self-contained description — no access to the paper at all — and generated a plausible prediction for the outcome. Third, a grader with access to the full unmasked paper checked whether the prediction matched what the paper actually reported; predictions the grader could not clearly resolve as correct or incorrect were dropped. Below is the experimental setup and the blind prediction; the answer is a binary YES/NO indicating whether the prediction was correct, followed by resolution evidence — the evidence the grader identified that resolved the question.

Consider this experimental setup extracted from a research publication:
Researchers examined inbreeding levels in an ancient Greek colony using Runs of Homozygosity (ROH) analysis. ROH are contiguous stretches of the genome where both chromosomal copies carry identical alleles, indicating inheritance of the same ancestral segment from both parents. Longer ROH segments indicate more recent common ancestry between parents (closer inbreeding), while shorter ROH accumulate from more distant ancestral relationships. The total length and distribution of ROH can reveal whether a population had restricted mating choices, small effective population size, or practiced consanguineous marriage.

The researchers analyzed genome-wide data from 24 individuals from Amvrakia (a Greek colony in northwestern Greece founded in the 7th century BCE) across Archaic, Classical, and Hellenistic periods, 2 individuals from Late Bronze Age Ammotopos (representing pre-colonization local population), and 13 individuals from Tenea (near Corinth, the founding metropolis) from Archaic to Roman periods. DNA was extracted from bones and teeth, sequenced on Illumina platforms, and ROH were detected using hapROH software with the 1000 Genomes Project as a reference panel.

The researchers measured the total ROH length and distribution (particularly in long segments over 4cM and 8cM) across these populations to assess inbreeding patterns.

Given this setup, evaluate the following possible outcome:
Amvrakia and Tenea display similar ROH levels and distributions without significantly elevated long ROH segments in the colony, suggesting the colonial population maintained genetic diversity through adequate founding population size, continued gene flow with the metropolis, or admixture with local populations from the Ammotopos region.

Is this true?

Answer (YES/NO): NO